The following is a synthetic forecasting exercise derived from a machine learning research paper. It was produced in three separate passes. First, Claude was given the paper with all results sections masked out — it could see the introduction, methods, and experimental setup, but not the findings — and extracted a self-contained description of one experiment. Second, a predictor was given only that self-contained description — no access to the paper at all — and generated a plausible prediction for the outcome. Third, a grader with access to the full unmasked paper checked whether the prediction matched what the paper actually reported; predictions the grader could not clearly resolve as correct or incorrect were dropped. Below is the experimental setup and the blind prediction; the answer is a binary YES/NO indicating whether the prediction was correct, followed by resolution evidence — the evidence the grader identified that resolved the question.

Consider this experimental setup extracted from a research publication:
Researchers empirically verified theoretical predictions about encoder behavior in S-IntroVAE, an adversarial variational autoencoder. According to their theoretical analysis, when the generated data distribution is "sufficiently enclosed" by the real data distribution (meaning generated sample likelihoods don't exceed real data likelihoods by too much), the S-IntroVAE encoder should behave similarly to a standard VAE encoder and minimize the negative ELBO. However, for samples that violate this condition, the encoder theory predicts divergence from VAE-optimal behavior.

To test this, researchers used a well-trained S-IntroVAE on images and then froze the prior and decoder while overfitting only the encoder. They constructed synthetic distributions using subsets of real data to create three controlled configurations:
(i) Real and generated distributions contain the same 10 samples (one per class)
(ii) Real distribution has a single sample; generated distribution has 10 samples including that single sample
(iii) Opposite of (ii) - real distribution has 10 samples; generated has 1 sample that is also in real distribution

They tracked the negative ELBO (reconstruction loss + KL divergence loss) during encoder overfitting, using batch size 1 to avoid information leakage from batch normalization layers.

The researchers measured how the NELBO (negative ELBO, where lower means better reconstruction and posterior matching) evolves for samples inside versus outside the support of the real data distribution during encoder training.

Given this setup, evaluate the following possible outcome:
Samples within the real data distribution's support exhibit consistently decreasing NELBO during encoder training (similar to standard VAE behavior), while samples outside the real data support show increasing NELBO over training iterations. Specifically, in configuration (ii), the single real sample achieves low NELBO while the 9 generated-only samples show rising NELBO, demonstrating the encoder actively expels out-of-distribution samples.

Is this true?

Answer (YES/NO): YES